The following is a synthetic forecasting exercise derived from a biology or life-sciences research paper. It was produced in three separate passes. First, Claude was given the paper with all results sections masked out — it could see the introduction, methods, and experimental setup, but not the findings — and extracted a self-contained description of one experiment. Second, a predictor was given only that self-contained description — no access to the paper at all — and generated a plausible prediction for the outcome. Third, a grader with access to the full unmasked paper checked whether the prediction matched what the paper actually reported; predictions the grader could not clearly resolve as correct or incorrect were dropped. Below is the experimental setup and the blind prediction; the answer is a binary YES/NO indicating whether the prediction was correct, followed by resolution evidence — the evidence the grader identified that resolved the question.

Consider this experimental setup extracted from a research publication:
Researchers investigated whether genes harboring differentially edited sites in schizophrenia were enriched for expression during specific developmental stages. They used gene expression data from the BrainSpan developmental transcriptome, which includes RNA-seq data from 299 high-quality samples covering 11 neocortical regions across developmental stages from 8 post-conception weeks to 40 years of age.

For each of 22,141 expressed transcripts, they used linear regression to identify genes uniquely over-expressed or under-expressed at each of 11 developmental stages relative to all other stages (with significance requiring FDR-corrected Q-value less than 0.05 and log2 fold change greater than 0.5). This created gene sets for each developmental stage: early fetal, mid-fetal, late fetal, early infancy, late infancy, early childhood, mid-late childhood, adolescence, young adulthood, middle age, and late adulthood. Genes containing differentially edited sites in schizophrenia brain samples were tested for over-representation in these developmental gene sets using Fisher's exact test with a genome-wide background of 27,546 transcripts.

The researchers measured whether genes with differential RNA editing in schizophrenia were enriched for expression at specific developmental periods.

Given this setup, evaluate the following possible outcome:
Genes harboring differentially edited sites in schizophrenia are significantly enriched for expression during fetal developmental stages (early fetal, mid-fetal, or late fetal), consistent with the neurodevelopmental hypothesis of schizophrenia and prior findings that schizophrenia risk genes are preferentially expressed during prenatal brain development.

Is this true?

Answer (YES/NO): NO